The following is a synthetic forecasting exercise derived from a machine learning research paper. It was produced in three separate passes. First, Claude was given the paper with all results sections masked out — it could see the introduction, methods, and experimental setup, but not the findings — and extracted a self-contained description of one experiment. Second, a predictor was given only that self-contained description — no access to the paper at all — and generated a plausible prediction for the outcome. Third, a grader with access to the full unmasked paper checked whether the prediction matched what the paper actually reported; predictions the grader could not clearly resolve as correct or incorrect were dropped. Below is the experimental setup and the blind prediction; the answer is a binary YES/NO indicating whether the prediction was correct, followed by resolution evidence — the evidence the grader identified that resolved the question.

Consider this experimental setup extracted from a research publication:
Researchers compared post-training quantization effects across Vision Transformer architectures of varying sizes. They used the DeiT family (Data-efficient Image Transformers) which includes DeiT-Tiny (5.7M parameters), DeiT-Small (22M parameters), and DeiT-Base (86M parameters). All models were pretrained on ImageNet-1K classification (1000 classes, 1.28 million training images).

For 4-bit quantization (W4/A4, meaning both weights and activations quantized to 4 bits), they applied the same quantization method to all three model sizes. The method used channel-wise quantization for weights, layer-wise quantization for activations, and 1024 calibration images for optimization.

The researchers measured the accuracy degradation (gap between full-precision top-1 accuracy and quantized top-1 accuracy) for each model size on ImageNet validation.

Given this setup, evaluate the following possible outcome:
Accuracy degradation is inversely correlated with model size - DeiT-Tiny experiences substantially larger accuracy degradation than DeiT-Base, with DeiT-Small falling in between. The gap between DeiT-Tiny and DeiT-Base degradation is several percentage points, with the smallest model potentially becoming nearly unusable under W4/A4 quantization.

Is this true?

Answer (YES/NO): NO